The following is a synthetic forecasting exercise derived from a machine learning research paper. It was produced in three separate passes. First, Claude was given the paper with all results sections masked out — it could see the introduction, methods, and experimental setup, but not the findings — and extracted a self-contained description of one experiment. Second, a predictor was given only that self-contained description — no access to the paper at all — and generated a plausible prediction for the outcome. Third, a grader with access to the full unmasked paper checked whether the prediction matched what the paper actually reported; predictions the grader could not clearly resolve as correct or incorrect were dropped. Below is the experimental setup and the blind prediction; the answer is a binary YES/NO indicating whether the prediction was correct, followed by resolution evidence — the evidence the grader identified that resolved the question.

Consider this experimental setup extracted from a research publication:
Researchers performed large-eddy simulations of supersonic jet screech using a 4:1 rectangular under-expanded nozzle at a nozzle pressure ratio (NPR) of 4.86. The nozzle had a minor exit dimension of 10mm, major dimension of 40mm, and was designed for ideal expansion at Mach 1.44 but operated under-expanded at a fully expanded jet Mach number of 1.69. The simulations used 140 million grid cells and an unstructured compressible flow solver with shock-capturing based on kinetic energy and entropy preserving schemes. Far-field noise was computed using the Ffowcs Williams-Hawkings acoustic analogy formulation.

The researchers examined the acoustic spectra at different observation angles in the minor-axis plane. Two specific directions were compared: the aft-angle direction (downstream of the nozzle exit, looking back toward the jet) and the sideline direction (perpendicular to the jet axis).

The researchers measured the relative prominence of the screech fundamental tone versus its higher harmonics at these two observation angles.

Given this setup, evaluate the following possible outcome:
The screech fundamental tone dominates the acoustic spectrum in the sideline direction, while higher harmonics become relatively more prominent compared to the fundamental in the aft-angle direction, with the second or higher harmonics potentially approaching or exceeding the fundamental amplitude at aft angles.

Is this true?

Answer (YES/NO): NO